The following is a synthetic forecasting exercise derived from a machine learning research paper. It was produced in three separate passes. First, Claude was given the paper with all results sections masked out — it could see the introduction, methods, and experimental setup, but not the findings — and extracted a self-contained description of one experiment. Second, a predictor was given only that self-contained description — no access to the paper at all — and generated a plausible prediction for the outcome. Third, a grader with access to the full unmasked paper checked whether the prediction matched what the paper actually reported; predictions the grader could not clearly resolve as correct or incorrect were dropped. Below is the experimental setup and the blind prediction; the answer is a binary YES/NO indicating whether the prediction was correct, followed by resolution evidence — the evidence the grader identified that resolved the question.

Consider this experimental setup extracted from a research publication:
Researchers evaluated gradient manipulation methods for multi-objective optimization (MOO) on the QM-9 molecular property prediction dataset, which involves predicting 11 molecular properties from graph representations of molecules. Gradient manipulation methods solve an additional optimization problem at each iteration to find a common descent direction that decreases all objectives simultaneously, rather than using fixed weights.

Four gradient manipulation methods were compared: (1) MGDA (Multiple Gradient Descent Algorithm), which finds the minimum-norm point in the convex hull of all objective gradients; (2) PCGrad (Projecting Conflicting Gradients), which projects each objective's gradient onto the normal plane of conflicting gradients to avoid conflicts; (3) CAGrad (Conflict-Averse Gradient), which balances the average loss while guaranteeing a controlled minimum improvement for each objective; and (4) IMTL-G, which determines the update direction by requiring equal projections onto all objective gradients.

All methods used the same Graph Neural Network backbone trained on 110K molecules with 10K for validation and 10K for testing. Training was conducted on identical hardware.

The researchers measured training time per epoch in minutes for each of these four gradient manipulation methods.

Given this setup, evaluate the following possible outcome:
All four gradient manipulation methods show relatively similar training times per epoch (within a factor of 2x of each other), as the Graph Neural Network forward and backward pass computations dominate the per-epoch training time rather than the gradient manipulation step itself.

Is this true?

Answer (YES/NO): NO